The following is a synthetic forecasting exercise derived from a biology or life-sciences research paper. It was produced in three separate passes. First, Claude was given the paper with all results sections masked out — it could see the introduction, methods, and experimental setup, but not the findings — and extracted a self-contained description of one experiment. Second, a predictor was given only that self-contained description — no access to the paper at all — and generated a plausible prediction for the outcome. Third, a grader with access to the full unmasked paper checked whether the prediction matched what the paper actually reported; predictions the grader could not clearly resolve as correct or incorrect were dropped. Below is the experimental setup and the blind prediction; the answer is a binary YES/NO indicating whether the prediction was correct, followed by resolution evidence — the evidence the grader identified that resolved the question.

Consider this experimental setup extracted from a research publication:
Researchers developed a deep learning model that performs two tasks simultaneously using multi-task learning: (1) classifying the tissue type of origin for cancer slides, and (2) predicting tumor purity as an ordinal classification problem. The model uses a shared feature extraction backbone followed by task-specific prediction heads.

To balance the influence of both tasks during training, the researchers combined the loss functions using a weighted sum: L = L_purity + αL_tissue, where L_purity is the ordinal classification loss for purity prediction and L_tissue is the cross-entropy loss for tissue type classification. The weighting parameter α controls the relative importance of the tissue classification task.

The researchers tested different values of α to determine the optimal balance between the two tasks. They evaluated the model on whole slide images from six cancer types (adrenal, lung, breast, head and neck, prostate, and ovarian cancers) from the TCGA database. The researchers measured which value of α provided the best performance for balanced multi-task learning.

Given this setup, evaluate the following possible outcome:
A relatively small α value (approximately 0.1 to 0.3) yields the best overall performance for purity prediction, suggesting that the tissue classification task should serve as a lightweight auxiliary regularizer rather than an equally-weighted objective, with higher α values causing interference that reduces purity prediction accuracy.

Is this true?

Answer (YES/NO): YES